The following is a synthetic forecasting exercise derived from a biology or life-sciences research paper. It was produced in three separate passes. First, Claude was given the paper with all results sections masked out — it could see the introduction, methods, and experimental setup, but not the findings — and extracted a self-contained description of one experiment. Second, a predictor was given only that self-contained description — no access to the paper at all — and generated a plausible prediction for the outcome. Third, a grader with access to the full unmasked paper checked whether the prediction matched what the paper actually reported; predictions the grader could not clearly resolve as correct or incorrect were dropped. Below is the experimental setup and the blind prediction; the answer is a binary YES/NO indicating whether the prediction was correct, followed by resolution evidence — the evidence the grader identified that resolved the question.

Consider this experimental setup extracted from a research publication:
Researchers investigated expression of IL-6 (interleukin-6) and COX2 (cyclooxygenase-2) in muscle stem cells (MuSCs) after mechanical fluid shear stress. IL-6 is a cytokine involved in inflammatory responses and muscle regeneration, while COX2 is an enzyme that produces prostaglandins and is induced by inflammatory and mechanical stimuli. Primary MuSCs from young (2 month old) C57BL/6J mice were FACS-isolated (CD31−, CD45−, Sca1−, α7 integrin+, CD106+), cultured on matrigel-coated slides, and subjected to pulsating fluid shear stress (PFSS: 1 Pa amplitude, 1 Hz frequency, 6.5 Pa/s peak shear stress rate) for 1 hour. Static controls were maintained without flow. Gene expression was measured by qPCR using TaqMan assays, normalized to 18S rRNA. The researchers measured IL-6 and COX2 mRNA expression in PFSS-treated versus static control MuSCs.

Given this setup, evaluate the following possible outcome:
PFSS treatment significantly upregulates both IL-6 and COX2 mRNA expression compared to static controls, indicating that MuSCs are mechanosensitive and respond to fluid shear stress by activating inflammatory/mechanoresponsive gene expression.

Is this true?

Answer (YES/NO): NO